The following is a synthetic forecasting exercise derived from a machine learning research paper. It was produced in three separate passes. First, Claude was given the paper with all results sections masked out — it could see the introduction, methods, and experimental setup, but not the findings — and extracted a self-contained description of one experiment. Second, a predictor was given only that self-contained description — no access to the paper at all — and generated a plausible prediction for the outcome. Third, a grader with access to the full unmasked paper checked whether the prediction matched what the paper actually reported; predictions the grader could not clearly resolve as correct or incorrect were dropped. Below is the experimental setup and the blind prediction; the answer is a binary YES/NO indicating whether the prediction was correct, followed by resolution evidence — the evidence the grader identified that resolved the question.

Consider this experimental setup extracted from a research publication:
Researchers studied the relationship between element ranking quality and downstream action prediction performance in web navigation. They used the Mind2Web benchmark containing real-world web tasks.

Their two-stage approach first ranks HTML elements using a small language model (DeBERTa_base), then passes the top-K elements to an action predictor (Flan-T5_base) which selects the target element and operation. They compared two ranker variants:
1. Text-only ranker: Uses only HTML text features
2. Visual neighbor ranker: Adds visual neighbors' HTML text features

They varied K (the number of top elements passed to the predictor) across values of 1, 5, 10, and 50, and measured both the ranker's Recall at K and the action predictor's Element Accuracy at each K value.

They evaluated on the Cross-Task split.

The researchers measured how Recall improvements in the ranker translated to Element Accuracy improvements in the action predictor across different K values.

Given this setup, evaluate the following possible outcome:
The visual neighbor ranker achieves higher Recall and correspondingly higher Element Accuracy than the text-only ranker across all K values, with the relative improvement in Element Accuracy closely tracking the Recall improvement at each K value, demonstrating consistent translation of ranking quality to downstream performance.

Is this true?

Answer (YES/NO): NO